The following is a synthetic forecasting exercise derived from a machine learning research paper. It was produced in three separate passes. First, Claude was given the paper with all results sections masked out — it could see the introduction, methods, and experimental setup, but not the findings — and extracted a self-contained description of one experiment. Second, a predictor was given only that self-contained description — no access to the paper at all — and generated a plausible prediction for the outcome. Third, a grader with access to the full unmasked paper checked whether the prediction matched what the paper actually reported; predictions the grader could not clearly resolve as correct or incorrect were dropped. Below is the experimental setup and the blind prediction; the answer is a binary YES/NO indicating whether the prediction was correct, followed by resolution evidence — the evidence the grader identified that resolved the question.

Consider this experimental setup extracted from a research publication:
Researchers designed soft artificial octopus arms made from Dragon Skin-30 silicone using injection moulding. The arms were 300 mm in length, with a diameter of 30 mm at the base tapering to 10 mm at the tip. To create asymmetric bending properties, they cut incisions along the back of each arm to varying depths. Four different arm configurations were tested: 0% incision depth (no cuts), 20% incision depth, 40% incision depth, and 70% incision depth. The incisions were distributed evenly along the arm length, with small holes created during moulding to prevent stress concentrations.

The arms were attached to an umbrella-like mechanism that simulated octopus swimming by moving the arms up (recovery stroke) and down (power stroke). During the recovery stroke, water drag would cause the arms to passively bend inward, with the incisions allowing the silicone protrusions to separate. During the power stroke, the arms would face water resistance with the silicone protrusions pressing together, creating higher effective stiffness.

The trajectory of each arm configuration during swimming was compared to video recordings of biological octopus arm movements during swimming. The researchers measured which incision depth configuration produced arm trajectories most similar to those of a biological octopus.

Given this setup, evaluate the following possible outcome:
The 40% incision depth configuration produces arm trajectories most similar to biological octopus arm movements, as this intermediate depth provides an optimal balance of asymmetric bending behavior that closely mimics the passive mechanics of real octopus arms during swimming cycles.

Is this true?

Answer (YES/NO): NO